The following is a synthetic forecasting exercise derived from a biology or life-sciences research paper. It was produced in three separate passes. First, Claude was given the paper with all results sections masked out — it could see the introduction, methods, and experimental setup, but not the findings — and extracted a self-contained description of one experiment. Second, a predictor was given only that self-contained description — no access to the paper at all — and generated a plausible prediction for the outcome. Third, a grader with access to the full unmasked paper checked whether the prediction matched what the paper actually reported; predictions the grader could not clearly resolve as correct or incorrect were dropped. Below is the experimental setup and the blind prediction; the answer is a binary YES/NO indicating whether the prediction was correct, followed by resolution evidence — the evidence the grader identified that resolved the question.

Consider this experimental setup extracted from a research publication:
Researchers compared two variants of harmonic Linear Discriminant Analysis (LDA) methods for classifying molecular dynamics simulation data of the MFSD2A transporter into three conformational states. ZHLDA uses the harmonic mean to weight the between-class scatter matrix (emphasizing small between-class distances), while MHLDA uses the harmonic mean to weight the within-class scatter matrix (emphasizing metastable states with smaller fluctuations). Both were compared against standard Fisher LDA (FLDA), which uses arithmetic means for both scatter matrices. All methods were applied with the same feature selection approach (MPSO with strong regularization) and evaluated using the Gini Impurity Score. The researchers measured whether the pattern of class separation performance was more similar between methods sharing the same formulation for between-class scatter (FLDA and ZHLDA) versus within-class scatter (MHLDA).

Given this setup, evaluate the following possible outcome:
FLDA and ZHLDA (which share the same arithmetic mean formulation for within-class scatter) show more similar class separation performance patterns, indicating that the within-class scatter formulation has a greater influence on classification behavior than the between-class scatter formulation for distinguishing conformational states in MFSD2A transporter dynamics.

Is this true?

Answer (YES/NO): NO